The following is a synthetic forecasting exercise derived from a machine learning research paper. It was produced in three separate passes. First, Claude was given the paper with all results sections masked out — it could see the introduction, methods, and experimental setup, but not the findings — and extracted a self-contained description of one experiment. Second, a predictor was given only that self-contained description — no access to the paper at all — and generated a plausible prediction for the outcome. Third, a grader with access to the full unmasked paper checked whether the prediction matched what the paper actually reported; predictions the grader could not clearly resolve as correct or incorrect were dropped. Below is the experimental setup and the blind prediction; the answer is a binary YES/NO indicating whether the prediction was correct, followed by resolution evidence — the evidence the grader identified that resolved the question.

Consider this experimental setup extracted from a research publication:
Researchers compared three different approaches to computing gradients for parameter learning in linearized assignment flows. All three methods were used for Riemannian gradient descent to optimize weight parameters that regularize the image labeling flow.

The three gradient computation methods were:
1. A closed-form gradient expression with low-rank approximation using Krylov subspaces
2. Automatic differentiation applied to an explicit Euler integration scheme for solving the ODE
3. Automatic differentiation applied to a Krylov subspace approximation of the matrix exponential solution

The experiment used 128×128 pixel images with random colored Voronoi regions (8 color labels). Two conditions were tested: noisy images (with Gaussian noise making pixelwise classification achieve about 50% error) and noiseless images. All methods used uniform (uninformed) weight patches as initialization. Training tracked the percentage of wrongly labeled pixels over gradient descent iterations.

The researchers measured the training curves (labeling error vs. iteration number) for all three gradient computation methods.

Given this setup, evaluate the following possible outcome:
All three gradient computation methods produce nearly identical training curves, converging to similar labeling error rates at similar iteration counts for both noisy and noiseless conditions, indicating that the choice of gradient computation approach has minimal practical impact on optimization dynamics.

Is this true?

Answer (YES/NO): YES